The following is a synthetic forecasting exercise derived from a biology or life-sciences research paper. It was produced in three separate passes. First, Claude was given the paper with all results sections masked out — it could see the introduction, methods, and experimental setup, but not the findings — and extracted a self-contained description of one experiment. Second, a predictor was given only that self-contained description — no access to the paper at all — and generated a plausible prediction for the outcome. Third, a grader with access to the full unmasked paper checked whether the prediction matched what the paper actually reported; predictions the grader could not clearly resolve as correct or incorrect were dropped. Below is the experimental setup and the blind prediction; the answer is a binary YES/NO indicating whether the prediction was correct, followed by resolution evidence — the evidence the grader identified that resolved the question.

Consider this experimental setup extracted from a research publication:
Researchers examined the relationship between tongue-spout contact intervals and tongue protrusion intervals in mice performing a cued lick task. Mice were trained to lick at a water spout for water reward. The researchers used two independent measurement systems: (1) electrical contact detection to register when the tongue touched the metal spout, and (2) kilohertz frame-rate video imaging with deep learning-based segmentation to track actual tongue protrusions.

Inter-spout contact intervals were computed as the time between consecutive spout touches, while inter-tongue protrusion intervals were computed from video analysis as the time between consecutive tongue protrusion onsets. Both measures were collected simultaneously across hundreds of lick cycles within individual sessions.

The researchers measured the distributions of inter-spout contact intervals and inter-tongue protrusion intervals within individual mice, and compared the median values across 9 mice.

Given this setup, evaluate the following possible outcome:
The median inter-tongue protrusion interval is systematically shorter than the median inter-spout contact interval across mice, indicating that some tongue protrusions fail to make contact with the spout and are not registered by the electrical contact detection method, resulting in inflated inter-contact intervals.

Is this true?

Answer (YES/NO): YES